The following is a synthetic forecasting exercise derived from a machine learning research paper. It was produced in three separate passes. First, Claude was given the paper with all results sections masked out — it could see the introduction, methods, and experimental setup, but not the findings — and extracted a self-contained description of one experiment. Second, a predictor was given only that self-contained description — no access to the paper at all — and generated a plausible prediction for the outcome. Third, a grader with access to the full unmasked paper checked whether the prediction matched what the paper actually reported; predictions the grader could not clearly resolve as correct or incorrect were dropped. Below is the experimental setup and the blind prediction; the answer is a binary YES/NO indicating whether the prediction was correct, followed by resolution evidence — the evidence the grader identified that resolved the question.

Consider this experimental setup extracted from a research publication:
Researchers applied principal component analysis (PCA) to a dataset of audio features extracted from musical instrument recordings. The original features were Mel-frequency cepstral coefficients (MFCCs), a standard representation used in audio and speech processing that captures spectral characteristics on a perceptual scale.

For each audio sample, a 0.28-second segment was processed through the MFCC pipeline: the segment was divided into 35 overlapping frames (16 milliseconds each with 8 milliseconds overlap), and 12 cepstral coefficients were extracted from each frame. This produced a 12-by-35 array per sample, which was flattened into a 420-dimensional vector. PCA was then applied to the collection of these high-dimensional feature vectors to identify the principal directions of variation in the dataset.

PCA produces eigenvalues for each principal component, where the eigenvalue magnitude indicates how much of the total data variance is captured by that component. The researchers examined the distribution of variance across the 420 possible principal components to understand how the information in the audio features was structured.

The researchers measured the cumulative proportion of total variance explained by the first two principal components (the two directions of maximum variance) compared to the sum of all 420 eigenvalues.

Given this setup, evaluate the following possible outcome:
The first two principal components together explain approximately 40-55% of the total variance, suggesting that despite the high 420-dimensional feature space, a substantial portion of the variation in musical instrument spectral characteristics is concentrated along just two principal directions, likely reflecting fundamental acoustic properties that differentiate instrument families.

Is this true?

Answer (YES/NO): NO